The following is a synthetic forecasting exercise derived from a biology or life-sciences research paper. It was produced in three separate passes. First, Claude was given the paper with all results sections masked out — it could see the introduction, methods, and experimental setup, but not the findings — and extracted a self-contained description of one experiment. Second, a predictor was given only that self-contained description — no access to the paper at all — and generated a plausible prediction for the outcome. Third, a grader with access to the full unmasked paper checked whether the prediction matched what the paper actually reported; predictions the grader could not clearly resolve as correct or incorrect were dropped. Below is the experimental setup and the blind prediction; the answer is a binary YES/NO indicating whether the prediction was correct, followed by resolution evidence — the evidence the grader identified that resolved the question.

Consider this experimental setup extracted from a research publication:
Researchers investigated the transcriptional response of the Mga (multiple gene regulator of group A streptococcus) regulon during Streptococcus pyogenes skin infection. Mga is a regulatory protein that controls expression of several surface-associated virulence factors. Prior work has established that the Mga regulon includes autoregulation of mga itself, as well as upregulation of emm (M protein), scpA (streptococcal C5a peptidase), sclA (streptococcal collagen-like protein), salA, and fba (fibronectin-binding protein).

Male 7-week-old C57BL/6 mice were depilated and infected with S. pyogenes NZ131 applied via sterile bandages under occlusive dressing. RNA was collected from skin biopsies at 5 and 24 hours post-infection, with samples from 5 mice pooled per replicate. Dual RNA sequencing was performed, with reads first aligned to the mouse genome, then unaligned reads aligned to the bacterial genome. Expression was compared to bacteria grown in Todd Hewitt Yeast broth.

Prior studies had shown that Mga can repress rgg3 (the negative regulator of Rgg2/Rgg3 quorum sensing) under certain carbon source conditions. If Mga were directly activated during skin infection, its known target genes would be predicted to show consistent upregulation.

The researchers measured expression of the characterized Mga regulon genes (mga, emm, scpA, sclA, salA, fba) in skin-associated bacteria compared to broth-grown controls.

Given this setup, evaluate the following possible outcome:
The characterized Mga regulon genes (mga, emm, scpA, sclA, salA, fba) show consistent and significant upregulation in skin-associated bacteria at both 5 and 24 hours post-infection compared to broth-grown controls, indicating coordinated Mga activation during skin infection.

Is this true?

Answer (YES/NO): NO